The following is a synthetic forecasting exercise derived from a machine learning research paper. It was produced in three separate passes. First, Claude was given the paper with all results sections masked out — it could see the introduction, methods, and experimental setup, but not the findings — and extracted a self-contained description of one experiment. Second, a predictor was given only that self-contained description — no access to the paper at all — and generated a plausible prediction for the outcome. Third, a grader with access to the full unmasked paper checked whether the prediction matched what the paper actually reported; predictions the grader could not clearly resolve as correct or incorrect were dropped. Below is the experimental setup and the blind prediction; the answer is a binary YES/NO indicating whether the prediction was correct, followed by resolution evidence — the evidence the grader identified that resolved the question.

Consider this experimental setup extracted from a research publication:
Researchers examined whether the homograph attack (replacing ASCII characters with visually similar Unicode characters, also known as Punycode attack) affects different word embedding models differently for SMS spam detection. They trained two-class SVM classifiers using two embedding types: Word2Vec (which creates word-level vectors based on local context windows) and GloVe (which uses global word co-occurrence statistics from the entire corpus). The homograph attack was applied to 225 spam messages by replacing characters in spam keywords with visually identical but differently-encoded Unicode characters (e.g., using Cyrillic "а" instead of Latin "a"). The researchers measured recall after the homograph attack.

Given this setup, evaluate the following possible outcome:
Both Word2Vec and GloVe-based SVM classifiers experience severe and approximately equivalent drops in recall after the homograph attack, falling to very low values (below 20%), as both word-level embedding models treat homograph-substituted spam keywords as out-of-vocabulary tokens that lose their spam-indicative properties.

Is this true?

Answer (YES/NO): NO